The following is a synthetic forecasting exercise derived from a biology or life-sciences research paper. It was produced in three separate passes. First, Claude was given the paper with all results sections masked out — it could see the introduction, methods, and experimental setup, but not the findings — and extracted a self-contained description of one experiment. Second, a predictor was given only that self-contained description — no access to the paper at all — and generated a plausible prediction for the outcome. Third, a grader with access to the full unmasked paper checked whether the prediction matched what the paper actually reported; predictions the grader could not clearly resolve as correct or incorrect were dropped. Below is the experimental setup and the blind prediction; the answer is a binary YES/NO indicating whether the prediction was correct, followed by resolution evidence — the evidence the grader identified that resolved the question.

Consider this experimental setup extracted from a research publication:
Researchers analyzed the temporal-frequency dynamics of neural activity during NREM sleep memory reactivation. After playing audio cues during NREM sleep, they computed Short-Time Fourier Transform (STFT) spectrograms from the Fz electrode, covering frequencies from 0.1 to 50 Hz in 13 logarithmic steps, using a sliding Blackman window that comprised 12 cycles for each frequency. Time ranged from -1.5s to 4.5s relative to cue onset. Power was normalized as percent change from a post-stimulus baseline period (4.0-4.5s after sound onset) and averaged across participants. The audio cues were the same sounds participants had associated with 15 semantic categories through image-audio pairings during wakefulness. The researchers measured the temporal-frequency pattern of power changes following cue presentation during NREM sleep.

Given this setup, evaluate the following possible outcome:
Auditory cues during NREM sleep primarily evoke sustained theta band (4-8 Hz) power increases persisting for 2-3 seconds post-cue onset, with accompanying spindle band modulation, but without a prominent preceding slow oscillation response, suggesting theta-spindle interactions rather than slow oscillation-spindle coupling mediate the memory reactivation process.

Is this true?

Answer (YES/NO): NO